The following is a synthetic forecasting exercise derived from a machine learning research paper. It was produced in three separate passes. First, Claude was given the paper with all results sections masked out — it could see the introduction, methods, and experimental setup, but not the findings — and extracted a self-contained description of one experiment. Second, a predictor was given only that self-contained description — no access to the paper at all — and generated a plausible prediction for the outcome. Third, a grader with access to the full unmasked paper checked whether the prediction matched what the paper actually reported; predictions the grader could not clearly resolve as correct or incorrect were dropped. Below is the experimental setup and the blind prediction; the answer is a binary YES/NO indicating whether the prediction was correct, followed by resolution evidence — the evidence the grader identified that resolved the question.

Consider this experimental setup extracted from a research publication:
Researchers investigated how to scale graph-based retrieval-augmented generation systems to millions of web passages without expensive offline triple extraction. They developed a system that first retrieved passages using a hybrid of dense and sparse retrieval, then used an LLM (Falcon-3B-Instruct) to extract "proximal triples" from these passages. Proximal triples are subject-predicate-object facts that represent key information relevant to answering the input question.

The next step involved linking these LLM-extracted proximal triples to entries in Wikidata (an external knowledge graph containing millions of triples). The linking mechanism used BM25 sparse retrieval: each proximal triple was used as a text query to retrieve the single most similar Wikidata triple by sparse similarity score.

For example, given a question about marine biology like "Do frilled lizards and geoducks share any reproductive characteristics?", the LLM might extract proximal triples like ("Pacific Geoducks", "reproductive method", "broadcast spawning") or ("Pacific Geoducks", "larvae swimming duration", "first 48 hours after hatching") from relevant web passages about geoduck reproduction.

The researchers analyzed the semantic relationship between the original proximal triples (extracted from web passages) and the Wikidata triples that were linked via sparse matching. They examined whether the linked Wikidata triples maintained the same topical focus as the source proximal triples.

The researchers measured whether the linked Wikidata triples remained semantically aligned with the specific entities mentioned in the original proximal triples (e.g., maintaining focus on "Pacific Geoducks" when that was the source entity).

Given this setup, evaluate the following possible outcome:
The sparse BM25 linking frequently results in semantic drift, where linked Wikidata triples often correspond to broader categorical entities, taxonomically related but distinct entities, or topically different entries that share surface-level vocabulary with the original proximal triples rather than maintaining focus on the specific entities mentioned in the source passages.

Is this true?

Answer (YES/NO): YES